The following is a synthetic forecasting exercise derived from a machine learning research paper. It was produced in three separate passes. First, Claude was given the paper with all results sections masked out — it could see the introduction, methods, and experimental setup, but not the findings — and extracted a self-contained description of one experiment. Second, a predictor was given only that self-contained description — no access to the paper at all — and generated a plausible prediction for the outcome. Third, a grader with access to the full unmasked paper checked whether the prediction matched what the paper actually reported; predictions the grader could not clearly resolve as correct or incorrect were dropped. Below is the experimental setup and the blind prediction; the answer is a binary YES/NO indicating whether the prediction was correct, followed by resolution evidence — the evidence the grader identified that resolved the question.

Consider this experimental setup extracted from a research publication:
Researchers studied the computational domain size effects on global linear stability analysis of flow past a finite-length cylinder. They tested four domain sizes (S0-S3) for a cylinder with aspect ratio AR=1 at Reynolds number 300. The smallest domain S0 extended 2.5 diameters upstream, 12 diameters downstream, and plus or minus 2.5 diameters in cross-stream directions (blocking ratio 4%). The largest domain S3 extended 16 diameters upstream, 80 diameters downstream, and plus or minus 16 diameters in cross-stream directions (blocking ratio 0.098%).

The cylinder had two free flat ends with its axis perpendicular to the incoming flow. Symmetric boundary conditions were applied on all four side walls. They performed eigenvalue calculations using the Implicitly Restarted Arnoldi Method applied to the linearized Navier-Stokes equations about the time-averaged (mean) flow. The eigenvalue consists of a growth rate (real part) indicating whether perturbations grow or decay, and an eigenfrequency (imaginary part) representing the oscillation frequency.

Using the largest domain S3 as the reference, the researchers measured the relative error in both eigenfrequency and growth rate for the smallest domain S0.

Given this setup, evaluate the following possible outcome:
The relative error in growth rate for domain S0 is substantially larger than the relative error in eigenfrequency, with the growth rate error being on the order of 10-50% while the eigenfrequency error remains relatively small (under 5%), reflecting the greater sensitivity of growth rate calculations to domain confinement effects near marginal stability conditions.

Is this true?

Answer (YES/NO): NO